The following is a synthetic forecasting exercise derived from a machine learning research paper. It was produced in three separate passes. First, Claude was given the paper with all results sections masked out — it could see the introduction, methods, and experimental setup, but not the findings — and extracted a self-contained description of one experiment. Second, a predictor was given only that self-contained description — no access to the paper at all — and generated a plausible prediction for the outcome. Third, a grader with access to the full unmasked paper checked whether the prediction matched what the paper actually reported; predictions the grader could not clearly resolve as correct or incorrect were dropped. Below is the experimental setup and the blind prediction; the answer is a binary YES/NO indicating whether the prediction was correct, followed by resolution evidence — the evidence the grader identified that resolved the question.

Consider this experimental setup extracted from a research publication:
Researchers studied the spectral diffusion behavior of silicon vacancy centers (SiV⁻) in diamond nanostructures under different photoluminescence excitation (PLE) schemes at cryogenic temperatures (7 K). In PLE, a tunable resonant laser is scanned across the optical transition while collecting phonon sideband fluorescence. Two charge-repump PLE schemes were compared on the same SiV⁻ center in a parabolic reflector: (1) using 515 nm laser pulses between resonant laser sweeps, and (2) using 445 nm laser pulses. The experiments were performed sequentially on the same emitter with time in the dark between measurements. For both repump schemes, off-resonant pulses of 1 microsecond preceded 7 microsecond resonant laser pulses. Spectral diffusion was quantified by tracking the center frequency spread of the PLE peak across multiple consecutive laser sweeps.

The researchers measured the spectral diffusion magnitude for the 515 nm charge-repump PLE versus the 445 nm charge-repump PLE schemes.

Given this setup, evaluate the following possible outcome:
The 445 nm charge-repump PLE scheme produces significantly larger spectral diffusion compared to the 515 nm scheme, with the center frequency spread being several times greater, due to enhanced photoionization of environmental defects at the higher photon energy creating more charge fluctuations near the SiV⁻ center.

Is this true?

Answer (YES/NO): YES